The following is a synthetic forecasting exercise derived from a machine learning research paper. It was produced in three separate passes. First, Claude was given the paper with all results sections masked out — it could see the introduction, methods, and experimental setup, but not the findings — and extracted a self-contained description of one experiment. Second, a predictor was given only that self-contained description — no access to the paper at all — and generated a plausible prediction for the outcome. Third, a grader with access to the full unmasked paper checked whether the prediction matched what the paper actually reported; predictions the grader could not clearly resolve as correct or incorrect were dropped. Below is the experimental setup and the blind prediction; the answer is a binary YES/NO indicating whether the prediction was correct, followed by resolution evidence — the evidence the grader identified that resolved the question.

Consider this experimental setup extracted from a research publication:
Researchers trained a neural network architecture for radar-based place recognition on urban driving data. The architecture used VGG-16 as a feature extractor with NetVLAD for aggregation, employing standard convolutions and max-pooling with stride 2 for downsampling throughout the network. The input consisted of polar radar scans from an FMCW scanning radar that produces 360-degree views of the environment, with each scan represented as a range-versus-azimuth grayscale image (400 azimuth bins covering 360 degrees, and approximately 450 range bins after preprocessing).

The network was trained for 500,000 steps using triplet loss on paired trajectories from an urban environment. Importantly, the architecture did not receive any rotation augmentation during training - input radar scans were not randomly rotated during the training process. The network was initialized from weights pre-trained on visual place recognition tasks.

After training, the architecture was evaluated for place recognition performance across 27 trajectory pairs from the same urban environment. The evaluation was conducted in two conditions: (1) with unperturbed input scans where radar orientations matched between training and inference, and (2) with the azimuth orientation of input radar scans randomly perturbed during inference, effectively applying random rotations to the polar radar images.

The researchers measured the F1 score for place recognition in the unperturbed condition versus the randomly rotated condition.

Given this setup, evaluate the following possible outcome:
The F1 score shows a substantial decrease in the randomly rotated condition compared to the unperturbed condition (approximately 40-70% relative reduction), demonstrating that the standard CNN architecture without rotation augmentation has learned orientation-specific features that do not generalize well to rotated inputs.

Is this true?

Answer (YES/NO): YES